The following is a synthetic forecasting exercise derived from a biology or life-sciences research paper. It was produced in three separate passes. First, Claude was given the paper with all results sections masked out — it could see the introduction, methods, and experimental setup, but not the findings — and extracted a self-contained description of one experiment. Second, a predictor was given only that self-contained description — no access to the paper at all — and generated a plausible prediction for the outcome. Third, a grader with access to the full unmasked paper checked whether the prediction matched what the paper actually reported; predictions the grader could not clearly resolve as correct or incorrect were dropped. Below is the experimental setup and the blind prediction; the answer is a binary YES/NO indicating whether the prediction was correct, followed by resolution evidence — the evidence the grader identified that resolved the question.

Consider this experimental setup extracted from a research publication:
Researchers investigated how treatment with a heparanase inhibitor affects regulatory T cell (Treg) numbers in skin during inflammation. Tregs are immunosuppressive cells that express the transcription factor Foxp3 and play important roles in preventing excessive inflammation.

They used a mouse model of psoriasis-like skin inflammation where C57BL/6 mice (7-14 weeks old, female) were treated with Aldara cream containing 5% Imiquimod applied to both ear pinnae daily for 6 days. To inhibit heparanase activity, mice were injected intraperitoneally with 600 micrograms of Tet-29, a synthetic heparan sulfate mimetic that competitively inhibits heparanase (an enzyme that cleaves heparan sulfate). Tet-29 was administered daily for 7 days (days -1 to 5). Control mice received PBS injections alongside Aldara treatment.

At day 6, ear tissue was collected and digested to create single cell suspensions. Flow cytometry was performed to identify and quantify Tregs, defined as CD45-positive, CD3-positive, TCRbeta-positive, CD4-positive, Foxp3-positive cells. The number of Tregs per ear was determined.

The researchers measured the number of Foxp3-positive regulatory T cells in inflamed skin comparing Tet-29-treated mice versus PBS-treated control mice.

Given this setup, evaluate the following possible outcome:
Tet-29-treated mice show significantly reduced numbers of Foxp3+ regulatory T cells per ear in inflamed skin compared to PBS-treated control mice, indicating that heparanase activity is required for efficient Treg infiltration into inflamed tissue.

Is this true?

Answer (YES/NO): YES